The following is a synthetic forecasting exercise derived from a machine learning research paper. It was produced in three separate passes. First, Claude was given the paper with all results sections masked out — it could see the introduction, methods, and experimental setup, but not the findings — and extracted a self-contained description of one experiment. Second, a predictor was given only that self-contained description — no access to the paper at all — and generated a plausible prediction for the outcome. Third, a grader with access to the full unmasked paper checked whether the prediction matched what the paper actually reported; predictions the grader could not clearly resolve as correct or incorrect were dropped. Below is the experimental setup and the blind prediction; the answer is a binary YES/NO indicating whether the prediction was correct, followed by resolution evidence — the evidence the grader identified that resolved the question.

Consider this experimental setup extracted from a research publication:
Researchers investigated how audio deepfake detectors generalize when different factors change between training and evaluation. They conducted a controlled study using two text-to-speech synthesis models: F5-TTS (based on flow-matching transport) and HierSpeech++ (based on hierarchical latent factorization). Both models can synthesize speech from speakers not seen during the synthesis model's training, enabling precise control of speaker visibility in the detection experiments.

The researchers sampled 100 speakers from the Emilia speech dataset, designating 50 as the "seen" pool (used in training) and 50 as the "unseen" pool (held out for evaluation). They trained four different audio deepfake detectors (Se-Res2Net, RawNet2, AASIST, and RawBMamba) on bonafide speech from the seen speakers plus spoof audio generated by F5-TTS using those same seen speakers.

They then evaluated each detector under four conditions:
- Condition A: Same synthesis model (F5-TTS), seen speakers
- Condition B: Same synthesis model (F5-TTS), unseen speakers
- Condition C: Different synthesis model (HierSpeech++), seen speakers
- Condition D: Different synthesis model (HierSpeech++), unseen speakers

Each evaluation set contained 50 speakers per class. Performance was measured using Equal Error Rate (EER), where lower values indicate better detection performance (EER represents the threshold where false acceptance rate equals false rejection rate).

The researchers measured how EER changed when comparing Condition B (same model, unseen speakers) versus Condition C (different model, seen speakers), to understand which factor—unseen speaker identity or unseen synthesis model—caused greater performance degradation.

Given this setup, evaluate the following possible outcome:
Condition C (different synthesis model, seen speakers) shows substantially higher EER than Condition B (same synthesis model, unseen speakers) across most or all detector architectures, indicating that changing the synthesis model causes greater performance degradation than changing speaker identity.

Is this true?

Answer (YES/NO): YES